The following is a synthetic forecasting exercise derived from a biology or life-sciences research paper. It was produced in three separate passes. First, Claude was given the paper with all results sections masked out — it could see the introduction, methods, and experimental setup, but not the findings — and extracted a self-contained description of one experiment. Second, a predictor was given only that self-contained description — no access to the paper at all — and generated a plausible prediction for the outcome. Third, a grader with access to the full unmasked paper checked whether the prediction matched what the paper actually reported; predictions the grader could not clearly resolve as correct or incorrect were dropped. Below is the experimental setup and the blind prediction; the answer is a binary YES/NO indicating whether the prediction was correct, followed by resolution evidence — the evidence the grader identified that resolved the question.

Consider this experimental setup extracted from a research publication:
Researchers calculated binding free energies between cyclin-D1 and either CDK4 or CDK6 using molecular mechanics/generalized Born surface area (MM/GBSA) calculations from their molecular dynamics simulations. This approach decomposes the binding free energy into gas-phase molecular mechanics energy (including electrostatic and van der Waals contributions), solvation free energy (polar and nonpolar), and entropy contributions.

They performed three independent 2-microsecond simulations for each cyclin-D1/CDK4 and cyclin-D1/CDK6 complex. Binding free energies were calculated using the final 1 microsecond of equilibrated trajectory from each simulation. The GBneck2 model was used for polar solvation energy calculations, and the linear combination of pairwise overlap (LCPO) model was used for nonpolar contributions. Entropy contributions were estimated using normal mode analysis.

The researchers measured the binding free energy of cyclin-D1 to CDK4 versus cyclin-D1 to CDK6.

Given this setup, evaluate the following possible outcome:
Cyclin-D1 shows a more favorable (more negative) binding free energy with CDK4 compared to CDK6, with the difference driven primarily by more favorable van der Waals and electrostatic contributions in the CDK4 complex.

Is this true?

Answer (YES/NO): NO